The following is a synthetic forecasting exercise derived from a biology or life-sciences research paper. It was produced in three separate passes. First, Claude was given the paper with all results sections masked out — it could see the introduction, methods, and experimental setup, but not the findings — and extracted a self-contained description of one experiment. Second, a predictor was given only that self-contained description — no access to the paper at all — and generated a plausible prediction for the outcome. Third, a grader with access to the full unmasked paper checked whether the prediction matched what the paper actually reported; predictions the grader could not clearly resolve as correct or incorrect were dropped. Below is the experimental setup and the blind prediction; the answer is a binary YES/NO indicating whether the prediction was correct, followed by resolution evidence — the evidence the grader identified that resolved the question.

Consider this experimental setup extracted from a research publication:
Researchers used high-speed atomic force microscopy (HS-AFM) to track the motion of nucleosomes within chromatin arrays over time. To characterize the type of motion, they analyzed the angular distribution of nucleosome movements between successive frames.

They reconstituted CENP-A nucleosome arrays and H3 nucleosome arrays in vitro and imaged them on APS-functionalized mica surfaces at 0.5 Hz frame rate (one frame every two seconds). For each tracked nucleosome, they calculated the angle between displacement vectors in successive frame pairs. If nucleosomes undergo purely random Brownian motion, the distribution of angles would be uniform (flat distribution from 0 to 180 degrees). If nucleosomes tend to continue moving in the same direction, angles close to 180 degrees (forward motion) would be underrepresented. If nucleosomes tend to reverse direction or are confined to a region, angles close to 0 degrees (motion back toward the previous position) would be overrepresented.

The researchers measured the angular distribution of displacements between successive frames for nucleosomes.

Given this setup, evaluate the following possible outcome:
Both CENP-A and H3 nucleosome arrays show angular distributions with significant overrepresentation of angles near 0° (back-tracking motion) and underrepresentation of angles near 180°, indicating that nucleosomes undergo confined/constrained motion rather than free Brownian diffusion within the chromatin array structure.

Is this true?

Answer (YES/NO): NO